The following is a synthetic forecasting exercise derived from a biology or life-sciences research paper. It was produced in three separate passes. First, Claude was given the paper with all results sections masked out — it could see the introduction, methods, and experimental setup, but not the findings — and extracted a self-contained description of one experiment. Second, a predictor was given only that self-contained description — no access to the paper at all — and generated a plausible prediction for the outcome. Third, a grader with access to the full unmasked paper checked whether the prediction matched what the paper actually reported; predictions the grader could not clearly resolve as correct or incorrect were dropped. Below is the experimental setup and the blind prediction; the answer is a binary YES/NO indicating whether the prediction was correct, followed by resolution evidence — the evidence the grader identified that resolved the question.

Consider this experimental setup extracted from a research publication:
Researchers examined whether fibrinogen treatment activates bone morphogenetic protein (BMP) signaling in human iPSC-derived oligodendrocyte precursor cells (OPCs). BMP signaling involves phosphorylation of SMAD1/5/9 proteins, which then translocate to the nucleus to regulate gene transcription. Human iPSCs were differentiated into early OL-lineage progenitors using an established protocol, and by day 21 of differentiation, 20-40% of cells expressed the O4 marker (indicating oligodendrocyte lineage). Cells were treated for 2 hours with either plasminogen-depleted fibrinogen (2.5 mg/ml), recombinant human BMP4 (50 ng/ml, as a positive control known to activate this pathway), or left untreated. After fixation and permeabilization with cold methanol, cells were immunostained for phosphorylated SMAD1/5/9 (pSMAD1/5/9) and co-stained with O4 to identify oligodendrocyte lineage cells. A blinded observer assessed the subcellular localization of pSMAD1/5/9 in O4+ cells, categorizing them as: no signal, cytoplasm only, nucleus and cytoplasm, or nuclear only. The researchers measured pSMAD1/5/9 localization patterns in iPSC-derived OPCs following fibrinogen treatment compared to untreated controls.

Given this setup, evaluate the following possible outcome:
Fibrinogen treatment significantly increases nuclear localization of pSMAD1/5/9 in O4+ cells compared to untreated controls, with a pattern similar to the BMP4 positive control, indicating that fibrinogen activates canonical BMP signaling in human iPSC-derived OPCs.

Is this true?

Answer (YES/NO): YES